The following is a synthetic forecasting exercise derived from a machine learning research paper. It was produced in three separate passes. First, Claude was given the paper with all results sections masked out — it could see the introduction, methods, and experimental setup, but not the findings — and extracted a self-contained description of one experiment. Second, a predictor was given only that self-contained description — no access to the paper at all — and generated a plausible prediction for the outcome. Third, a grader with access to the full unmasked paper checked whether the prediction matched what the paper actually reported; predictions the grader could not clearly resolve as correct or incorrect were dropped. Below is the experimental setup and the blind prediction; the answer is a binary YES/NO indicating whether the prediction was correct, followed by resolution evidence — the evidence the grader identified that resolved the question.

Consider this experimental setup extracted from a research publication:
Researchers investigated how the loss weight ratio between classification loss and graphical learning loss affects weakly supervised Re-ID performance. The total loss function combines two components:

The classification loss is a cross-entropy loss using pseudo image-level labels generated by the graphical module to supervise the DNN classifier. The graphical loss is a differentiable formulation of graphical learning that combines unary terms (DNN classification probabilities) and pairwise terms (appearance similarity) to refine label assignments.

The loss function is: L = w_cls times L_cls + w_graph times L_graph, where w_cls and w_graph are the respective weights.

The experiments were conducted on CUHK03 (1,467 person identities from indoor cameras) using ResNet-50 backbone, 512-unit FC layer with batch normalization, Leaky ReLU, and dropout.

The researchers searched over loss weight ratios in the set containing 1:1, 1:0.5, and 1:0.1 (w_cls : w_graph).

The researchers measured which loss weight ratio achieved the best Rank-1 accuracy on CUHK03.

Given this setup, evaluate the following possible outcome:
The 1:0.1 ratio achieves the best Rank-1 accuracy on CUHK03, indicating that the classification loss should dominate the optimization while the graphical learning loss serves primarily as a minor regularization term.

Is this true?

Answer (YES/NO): NO